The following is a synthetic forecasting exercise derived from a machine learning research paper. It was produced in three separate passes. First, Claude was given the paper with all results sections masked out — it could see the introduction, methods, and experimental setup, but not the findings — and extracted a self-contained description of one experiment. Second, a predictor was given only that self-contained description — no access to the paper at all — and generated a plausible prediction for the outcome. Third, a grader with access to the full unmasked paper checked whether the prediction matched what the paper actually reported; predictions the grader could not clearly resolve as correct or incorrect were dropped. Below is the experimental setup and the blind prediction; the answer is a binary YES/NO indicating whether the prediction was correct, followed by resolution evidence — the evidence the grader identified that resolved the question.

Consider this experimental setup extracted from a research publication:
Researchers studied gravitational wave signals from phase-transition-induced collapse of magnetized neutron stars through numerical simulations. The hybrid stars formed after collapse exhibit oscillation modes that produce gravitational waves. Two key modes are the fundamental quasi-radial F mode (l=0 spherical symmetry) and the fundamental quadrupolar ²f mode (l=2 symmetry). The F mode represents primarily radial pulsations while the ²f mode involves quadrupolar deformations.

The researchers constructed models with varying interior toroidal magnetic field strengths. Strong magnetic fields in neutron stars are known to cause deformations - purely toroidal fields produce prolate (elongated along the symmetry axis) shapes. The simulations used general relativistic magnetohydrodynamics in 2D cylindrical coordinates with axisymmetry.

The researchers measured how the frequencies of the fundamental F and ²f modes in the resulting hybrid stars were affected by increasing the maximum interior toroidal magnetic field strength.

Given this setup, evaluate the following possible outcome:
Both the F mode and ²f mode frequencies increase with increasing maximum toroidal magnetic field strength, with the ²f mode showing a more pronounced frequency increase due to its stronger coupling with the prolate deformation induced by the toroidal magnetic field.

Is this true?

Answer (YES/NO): NO